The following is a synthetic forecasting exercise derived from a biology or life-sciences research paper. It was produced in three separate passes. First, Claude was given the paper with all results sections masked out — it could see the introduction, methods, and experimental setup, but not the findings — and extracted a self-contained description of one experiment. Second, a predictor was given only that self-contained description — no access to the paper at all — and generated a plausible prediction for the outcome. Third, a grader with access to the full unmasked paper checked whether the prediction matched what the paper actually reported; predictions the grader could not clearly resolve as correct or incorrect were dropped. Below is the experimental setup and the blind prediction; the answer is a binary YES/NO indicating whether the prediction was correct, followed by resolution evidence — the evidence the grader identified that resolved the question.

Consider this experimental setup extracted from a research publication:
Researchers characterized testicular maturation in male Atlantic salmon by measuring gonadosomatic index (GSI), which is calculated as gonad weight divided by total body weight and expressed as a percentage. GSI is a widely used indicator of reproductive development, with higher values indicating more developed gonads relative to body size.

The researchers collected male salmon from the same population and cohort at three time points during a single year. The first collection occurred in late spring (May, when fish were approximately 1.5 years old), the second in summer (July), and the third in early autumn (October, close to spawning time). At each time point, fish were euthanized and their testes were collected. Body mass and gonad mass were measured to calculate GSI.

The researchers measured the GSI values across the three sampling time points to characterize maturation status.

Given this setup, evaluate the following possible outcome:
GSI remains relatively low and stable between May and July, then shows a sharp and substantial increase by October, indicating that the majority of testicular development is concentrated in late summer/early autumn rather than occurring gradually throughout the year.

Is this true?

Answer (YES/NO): YES